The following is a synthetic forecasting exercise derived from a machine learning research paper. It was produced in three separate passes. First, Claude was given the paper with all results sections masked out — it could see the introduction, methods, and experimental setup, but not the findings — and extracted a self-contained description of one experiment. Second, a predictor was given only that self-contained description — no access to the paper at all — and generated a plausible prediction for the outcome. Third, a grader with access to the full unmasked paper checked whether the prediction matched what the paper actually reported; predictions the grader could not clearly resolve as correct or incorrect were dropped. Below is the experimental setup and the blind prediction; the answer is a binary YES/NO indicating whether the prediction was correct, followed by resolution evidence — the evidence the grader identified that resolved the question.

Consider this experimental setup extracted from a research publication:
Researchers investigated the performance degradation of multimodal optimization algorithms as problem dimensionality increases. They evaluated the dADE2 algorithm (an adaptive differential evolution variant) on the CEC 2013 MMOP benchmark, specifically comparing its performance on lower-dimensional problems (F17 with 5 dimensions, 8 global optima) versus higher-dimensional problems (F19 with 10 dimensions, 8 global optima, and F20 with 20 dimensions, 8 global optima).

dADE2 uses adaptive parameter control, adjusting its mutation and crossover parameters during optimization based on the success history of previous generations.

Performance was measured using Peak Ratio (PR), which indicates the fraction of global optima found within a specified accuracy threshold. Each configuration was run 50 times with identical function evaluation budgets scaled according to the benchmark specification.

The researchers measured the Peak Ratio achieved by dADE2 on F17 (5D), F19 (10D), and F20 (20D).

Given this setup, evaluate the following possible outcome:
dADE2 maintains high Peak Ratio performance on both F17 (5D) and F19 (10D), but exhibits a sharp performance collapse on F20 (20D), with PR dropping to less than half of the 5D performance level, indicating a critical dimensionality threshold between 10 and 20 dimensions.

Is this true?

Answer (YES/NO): NO